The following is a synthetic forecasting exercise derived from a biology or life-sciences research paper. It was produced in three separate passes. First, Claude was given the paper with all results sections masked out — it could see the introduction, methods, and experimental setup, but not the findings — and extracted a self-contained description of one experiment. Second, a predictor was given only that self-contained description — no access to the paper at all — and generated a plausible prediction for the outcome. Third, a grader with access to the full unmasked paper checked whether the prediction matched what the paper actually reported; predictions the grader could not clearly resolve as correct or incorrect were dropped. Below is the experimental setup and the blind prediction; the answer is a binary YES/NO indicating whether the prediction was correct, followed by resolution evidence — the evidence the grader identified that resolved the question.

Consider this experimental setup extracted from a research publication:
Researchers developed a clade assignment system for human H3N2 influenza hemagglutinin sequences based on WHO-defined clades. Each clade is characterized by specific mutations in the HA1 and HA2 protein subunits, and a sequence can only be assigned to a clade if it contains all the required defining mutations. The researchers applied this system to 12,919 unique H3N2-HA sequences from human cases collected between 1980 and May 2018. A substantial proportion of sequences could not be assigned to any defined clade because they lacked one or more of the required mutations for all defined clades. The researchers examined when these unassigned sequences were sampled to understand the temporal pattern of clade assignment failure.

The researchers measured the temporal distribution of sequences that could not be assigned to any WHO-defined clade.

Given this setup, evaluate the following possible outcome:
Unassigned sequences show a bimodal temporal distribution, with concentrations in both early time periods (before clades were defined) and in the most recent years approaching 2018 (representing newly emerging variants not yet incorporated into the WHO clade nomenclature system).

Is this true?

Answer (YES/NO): NO